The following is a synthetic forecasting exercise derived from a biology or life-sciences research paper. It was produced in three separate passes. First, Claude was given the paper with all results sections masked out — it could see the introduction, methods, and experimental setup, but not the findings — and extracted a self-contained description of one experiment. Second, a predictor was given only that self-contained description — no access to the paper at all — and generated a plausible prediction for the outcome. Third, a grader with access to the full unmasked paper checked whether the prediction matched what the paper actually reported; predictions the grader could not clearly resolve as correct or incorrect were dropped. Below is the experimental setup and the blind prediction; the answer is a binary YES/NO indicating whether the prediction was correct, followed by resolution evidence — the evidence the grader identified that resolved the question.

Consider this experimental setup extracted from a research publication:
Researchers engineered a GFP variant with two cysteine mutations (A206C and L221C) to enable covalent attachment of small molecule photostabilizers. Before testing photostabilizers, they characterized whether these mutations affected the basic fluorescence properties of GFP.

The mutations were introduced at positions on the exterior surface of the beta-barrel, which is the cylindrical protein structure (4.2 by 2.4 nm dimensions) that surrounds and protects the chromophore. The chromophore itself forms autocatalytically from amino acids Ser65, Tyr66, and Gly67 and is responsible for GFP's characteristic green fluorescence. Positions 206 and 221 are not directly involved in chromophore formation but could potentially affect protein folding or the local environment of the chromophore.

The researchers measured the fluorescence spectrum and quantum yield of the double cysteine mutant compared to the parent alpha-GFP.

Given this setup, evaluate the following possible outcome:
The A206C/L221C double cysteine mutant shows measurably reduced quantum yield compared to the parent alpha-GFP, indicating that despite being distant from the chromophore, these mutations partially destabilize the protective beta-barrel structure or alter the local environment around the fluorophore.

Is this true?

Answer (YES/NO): NO